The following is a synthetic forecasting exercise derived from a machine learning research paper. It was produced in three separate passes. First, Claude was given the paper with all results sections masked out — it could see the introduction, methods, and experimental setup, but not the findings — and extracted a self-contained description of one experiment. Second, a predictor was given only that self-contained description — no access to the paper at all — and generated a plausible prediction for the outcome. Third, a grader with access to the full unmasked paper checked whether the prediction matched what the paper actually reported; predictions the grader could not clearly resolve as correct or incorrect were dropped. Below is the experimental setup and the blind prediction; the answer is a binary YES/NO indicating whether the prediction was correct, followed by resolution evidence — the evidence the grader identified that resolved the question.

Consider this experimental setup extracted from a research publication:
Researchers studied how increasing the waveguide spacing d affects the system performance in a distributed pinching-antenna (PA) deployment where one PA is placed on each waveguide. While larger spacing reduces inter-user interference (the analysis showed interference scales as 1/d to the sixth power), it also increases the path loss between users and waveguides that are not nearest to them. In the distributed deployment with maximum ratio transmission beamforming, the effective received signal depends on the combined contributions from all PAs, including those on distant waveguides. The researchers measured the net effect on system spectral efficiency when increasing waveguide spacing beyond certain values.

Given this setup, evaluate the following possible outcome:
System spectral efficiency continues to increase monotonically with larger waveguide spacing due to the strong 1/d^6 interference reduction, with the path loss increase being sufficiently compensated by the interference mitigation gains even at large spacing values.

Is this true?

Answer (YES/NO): NO